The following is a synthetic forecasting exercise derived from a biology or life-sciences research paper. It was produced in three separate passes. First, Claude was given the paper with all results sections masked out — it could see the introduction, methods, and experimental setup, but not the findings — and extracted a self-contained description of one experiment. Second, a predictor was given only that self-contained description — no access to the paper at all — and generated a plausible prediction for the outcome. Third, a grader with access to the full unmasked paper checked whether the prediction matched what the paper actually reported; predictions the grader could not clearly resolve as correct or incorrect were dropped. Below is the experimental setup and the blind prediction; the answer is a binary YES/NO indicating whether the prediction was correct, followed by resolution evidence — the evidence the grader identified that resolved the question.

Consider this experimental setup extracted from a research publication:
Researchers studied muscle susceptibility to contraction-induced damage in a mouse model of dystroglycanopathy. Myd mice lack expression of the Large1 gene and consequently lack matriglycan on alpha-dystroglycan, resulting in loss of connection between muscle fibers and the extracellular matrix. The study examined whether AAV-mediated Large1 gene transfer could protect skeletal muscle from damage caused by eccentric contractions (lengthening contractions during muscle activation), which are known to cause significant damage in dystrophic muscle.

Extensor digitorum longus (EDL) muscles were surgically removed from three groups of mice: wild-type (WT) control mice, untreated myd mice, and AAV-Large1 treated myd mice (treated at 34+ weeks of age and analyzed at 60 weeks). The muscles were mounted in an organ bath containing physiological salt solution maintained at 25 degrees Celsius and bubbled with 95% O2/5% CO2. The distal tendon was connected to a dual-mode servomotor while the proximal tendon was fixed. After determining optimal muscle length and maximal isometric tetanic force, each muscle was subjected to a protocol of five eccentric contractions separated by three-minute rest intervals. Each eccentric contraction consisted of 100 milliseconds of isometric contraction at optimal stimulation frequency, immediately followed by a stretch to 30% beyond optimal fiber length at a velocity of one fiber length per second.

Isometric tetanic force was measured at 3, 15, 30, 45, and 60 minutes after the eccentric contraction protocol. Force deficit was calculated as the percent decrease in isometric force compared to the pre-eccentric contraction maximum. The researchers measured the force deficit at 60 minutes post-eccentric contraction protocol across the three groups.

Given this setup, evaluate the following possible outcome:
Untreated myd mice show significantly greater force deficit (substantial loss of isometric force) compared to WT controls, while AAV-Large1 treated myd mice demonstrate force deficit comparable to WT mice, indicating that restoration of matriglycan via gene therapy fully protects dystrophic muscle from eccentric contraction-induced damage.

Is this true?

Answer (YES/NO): NO